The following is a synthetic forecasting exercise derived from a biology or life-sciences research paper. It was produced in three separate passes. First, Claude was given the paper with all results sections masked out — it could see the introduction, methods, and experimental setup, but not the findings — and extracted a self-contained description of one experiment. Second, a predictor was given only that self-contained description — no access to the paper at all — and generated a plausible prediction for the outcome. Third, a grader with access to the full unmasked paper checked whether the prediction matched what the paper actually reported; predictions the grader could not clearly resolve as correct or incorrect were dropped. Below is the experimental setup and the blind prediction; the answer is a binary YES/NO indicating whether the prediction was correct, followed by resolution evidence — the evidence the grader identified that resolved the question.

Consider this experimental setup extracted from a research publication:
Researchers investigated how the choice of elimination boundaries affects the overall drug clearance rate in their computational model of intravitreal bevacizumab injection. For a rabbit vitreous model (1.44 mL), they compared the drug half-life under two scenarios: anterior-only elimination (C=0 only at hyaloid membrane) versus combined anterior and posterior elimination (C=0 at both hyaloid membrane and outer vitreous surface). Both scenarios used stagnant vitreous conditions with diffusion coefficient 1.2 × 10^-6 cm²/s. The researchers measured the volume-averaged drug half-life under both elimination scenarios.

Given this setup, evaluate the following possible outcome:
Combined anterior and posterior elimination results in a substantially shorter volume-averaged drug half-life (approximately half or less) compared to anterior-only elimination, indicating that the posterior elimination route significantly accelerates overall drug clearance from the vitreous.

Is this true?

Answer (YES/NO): YES